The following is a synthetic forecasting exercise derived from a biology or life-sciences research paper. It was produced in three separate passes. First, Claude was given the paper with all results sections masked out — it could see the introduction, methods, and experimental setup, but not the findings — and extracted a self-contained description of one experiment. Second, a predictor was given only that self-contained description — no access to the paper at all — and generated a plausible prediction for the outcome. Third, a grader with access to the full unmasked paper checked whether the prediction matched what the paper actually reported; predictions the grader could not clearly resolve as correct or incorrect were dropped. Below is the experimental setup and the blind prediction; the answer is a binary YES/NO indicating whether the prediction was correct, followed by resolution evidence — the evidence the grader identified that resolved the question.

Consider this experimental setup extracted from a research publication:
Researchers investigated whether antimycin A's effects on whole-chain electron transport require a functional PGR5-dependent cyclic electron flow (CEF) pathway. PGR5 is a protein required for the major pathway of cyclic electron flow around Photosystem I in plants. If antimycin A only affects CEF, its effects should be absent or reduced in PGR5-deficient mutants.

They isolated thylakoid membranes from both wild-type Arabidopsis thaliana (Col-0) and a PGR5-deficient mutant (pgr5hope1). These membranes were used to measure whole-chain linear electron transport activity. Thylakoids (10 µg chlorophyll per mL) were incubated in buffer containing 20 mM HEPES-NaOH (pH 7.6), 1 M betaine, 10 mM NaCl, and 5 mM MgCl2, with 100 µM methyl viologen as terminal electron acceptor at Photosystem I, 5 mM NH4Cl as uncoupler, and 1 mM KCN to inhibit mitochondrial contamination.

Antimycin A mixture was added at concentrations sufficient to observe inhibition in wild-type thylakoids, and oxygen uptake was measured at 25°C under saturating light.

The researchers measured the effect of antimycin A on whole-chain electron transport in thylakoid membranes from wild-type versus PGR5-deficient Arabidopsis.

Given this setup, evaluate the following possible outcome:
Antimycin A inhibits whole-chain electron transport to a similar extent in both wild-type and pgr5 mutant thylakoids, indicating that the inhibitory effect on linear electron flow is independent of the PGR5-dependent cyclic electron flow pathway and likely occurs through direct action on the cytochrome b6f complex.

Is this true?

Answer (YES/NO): NO